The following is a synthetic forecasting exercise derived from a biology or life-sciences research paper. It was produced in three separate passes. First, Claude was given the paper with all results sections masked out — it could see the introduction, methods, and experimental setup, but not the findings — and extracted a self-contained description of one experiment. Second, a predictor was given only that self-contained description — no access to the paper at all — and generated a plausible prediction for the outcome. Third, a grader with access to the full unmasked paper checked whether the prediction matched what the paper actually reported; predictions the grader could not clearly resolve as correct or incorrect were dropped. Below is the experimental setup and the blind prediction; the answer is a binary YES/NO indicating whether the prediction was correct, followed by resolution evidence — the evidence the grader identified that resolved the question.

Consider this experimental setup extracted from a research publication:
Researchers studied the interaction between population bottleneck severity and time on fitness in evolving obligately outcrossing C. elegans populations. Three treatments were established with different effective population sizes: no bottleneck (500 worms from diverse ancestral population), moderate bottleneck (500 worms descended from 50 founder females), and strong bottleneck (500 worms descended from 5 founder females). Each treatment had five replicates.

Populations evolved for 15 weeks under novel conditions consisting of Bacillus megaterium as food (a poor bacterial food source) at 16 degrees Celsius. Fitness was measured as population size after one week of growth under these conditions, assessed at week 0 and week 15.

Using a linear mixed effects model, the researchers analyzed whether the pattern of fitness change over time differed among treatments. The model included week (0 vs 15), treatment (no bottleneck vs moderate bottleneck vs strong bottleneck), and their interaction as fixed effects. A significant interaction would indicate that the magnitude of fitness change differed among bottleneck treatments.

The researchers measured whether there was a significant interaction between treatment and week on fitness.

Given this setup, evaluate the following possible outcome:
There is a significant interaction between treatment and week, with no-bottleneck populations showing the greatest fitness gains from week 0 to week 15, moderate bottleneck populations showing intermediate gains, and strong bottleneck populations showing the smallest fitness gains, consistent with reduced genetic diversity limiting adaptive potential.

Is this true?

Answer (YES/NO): NO